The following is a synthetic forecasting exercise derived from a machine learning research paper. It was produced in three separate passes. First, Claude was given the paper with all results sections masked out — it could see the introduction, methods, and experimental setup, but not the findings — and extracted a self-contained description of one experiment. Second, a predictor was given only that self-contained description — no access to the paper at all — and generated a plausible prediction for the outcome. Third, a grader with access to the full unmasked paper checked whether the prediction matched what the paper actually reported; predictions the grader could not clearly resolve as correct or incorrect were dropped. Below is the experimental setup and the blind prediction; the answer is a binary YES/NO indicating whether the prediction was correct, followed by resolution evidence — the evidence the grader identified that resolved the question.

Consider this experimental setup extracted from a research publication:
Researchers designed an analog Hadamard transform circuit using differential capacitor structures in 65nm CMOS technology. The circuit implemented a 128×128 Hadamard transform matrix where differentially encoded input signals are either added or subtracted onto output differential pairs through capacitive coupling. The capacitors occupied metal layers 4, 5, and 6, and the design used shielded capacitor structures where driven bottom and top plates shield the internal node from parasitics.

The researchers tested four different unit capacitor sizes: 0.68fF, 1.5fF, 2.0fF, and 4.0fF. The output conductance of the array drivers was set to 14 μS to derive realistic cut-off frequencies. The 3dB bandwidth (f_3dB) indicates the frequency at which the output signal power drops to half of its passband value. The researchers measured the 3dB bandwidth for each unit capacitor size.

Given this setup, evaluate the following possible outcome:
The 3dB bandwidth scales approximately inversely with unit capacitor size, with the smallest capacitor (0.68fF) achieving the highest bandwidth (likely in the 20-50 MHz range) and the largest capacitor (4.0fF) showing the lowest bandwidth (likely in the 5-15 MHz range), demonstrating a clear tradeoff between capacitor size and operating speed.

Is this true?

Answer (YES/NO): NO